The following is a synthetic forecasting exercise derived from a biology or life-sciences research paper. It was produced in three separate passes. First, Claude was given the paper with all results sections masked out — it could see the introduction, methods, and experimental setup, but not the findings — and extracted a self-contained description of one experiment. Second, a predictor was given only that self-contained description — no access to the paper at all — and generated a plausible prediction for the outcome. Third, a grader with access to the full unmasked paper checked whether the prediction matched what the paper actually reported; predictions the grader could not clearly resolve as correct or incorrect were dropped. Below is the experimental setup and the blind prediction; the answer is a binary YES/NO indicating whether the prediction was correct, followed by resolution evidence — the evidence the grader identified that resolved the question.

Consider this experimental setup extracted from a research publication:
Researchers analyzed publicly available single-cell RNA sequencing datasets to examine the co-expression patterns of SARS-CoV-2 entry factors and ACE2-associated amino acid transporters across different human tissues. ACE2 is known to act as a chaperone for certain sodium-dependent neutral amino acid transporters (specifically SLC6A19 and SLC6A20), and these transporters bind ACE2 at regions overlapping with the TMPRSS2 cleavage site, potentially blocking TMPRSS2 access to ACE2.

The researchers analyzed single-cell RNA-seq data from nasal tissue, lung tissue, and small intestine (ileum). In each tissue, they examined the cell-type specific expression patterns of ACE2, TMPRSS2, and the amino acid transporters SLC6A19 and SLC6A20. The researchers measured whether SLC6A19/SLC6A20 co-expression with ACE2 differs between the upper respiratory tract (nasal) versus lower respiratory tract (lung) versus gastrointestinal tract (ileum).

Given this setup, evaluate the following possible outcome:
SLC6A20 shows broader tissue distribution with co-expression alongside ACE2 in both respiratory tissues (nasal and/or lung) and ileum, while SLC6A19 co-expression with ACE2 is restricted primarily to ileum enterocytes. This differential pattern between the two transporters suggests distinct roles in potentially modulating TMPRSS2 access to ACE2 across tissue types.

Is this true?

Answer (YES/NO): NO